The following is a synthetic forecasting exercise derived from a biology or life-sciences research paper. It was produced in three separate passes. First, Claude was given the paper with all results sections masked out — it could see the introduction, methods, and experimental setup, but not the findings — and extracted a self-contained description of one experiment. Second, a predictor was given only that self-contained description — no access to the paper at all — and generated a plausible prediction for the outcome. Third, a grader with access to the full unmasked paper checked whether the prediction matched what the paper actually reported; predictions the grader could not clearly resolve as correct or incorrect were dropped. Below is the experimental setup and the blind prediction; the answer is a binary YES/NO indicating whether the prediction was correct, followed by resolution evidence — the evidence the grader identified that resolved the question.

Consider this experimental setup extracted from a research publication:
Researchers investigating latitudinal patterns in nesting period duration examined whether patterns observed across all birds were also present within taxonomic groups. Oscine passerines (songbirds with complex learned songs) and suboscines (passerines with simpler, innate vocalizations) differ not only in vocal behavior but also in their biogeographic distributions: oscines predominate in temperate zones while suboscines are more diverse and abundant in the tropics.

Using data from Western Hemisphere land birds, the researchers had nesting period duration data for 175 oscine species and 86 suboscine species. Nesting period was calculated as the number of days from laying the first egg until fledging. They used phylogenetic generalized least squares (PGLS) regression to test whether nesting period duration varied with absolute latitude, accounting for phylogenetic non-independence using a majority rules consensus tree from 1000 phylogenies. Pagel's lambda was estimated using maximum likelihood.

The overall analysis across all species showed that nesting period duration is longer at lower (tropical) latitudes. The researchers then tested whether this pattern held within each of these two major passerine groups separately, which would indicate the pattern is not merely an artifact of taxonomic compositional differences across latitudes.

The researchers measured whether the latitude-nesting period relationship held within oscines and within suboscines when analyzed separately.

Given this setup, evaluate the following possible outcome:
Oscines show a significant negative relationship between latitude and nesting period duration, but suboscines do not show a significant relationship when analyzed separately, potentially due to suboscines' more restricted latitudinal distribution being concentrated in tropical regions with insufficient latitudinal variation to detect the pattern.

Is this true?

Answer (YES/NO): NO